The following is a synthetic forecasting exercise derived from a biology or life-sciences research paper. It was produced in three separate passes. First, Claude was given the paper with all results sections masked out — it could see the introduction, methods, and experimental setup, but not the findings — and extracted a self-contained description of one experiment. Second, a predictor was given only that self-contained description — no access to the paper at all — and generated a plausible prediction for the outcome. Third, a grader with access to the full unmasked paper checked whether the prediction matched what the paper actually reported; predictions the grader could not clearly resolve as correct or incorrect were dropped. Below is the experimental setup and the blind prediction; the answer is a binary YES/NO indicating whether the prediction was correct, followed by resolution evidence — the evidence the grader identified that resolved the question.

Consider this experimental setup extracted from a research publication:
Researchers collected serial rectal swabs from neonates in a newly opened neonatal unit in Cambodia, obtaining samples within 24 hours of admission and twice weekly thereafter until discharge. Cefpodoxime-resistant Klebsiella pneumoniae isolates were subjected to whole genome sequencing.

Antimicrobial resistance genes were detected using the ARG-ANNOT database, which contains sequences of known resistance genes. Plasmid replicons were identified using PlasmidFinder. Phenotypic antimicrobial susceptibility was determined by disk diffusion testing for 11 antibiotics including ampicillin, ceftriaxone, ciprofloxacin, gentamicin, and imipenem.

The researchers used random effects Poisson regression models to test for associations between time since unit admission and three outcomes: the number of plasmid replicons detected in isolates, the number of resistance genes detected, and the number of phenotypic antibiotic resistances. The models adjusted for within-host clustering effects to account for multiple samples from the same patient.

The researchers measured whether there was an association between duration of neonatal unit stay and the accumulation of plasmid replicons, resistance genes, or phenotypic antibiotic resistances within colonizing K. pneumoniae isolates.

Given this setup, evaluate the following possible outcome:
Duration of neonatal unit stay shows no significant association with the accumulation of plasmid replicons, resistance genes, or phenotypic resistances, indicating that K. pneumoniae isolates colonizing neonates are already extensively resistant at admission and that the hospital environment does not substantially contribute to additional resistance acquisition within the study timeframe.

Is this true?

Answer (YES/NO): YES